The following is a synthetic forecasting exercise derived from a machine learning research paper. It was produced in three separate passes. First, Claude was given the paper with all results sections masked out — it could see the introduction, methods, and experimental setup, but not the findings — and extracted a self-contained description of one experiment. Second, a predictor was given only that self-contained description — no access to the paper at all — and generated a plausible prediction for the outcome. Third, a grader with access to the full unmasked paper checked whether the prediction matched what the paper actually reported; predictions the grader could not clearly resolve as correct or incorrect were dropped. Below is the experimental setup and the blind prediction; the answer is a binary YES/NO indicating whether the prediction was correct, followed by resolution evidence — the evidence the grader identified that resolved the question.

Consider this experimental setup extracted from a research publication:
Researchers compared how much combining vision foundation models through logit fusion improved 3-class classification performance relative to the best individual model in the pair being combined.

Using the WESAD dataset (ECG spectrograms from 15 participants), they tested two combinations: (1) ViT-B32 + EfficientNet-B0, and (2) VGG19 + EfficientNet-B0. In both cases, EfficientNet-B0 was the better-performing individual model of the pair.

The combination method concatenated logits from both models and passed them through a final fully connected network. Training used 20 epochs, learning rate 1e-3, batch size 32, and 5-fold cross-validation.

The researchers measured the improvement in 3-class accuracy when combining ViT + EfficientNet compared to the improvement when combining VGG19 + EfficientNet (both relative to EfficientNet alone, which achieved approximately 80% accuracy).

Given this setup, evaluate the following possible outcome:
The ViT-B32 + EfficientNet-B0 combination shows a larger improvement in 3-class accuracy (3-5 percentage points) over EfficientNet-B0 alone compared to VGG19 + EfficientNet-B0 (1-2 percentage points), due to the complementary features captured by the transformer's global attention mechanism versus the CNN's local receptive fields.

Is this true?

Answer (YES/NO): NO